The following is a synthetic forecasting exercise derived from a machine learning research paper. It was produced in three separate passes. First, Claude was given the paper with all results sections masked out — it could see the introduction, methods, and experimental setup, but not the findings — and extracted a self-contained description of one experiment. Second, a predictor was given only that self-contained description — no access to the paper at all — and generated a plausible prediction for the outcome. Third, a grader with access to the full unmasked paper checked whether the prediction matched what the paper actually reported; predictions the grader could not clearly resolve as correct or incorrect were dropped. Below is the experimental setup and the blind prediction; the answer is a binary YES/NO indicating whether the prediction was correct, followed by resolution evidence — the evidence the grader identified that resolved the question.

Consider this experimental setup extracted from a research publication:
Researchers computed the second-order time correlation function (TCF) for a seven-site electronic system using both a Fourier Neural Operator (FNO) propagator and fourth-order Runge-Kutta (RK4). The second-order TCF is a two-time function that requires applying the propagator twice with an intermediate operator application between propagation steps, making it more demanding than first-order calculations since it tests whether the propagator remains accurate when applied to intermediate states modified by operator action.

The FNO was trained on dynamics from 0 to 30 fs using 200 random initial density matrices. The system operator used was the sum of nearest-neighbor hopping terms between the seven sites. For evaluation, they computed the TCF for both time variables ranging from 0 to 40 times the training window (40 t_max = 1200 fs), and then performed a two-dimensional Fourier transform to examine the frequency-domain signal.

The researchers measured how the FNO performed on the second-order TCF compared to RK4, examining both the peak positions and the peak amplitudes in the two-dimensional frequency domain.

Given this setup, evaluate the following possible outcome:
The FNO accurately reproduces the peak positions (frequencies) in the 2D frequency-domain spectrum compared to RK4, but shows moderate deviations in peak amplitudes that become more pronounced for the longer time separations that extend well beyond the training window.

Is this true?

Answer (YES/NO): NO